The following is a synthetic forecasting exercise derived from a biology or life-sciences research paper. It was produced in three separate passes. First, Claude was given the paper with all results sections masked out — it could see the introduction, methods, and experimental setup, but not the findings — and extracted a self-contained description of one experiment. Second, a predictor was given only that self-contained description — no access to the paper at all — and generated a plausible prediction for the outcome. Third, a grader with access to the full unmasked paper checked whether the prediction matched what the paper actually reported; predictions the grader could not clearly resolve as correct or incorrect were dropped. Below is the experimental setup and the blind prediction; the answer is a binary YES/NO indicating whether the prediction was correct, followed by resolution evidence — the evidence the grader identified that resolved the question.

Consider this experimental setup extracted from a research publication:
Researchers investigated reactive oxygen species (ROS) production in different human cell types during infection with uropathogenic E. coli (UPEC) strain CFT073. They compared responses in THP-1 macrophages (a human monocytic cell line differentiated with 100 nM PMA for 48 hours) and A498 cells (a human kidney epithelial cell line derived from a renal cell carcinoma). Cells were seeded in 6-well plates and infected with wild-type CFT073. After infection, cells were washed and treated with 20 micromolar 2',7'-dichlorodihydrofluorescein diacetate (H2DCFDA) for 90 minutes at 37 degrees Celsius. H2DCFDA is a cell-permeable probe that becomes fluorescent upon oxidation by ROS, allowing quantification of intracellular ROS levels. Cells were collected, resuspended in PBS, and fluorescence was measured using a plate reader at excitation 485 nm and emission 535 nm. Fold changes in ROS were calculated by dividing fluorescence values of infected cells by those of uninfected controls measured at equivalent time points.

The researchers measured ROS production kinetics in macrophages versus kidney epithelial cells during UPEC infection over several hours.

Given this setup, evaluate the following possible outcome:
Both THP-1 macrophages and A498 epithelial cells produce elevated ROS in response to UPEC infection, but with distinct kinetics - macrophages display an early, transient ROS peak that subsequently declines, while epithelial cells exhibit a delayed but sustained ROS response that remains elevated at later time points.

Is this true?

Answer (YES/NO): NO